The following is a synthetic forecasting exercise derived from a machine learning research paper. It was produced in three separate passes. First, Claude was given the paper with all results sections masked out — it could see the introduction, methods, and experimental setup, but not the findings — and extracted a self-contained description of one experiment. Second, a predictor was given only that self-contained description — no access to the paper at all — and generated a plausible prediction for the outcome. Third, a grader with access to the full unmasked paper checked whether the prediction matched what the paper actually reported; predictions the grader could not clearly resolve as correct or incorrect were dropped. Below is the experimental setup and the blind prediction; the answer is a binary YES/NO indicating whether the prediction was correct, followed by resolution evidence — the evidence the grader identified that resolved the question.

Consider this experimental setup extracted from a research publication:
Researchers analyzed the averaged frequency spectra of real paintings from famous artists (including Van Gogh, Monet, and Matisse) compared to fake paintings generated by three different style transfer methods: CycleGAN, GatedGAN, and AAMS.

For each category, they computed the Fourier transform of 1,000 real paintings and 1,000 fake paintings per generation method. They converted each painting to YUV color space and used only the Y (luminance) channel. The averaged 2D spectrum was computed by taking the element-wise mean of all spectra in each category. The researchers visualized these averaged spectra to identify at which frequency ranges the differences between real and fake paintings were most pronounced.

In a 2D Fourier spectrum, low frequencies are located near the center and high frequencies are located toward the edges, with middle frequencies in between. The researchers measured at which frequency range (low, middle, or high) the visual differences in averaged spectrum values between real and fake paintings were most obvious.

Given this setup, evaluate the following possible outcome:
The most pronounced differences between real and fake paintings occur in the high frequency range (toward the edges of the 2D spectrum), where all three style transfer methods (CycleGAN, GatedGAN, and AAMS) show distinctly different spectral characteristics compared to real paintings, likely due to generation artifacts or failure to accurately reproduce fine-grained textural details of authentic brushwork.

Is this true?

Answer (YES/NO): NO